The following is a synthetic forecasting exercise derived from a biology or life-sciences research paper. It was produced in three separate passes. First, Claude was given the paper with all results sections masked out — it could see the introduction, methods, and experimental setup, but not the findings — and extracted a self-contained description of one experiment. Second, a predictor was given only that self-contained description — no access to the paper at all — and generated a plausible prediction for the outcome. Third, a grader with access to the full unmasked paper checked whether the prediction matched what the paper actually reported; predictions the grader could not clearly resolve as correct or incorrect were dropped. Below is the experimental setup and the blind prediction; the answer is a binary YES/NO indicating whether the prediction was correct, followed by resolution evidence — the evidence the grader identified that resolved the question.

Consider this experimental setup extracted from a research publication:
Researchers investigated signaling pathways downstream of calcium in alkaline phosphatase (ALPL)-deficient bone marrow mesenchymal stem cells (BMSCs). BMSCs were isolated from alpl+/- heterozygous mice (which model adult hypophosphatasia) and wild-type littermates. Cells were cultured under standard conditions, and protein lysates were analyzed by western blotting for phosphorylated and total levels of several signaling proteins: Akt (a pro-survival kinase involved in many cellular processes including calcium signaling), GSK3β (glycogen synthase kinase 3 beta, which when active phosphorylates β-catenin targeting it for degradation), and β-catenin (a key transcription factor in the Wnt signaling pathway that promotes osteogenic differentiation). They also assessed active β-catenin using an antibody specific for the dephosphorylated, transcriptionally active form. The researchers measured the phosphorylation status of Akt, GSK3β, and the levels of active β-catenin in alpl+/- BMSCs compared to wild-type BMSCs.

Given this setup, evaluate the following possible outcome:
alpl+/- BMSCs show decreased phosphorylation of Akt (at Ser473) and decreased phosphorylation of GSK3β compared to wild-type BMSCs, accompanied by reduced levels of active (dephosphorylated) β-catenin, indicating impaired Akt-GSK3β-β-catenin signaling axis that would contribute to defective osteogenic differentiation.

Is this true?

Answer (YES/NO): YES